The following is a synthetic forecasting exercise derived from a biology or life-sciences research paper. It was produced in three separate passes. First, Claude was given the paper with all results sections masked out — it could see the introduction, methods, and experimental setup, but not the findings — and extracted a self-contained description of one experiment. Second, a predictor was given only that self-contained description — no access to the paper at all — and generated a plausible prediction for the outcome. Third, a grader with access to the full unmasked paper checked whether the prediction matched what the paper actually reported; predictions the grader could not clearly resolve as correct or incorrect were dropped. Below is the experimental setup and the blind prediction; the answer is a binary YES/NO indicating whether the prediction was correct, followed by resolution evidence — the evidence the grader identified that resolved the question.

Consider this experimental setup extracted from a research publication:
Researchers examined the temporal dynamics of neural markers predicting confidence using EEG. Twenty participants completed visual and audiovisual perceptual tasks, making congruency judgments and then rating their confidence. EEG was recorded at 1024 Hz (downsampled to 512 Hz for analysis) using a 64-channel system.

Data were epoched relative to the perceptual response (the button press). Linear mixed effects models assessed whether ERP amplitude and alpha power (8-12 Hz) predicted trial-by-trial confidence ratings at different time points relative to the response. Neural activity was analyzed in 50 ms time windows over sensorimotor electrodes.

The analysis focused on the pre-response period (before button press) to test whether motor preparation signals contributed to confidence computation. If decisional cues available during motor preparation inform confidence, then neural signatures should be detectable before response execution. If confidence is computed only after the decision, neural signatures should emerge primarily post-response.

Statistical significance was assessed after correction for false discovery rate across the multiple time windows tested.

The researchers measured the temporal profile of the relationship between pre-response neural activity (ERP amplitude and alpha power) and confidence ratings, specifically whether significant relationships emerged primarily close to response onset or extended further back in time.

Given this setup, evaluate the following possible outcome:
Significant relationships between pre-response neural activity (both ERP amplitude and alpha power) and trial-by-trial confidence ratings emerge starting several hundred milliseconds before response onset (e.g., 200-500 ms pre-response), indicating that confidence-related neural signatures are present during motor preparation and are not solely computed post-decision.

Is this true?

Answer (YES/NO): YES